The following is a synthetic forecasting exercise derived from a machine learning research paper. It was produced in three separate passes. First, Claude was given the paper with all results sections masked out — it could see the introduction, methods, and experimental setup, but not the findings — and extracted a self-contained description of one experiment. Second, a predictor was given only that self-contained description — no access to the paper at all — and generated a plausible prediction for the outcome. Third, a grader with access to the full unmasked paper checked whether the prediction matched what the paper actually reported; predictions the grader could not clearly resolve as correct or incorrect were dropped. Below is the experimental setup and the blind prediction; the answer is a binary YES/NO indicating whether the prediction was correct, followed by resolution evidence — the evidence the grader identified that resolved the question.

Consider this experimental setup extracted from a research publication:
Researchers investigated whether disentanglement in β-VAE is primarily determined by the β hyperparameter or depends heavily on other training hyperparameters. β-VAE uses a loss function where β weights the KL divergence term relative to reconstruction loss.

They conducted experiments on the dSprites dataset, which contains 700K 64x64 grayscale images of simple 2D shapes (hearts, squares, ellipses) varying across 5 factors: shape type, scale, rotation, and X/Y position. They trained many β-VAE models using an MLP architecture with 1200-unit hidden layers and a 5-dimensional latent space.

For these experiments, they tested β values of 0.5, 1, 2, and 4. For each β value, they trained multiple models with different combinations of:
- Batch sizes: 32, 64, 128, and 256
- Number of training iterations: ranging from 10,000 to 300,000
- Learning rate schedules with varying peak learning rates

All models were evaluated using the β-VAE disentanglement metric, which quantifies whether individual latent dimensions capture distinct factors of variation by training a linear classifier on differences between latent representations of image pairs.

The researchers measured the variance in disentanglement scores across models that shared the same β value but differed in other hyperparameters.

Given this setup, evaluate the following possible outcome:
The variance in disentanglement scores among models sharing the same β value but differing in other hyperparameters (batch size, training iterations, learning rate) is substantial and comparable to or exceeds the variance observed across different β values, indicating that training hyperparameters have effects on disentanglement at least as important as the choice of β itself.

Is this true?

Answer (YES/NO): YES